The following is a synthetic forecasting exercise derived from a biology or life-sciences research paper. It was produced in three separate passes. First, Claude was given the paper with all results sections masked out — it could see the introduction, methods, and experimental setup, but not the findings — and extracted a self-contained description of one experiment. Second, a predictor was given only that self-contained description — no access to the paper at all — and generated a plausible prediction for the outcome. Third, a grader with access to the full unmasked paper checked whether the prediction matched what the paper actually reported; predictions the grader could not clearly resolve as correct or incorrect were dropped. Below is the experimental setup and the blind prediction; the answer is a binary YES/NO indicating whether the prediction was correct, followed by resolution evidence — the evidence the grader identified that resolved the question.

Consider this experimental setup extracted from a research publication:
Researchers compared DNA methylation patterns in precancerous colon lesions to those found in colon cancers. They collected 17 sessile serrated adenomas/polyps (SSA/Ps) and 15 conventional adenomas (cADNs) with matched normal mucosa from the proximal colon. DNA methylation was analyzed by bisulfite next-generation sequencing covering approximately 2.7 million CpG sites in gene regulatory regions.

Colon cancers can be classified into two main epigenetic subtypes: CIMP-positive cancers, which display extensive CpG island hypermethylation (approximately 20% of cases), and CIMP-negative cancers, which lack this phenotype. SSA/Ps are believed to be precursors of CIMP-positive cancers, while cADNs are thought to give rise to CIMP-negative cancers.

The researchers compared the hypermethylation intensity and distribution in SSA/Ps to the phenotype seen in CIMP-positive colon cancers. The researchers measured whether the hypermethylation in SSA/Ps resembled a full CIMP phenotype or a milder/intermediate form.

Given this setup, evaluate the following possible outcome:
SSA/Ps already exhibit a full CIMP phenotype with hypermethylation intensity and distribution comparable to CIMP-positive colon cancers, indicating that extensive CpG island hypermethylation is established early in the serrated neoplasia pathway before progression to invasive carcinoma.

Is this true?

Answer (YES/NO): NO